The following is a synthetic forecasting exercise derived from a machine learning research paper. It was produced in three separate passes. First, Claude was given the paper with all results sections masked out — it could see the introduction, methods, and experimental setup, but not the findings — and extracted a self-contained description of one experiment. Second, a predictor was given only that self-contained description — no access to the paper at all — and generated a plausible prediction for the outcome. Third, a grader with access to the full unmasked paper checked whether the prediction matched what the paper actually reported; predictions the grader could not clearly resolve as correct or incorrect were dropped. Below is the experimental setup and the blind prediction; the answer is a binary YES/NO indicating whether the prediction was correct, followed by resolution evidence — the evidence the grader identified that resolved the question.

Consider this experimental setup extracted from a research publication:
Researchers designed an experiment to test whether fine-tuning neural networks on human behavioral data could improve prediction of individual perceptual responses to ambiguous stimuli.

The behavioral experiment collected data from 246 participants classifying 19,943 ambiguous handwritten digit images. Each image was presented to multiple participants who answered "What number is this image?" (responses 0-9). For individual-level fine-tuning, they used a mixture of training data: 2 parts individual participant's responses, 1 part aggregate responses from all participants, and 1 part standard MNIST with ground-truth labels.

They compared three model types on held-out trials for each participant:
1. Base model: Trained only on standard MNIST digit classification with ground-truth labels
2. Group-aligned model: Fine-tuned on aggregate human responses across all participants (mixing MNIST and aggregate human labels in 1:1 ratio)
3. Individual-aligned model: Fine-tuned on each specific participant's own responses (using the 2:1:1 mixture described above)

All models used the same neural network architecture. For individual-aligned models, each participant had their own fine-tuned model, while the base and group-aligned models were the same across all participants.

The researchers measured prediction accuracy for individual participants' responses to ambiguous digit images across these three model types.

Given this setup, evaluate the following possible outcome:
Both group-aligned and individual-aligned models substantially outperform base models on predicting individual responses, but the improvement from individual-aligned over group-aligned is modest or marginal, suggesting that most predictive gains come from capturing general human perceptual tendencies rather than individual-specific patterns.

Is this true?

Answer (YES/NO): YES